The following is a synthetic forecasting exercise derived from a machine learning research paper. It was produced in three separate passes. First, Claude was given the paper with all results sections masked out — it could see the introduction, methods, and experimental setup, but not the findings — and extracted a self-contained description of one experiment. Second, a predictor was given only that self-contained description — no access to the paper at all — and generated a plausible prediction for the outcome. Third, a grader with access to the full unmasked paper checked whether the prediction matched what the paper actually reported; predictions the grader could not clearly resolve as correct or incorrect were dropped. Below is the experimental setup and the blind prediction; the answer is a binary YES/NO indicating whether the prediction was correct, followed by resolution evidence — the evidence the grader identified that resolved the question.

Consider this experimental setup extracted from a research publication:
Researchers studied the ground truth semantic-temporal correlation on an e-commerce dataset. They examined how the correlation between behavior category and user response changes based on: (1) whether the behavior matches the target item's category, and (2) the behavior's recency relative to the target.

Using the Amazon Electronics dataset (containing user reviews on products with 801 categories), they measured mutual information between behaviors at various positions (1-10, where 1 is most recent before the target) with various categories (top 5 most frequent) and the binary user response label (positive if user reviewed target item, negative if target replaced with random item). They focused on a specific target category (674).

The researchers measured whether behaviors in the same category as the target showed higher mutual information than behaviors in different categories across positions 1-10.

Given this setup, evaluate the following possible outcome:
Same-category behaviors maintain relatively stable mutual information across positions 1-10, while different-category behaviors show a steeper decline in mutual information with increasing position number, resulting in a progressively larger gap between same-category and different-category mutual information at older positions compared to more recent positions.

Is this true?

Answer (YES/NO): NO